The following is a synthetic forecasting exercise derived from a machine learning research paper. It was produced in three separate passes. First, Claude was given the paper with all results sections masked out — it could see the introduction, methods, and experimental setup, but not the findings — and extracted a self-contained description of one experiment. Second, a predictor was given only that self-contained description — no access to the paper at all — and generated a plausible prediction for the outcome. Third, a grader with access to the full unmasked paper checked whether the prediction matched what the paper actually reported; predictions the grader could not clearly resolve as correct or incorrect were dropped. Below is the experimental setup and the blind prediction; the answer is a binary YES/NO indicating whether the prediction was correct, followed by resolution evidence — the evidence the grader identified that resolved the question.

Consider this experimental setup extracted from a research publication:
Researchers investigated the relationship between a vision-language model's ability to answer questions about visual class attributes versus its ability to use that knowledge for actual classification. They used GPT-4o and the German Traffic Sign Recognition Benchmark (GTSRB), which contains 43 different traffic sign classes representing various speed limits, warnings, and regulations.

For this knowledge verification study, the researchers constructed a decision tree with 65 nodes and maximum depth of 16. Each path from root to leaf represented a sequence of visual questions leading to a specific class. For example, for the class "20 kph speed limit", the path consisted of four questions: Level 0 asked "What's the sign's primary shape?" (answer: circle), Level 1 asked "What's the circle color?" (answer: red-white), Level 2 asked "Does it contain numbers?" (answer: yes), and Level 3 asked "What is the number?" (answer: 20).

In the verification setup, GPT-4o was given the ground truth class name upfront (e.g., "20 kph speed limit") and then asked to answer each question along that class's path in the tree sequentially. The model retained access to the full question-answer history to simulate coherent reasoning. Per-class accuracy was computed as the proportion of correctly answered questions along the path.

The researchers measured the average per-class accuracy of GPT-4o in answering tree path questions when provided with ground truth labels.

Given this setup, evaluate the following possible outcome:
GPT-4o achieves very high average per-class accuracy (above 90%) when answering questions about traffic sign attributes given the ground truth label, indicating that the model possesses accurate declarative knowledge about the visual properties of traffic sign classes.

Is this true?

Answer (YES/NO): YES